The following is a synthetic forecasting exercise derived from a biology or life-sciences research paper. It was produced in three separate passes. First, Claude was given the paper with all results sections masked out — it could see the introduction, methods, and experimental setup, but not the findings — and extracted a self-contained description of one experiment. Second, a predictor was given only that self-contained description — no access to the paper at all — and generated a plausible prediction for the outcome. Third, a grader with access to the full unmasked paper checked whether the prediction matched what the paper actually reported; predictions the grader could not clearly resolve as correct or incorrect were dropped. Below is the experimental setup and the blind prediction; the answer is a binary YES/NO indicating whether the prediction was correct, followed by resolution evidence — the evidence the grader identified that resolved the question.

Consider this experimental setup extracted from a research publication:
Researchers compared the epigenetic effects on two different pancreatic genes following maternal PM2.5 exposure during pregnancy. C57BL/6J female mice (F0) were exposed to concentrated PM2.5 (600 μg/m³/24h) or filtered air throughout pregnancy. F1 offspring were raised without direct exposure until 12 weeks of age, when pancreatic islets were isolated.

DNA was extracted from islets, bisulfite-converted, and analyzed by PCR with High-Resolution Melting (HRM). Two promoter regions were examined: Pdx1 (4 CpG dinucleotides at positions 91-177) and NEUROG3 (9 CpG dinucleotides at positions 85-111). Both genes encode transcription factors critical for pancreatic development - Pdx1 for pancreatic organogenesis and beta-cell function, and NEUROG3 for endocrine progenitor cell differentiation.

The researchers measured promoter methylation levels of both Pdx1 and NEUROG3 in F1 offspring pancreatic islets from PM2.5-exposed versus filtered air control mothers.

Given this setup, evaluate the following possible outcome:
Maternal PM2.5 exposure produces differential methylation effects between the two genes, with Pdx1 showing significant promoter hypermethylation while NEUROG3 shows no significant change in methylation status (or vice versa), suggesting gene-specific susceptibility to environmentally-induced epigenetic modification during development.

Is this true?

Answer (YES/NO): NO